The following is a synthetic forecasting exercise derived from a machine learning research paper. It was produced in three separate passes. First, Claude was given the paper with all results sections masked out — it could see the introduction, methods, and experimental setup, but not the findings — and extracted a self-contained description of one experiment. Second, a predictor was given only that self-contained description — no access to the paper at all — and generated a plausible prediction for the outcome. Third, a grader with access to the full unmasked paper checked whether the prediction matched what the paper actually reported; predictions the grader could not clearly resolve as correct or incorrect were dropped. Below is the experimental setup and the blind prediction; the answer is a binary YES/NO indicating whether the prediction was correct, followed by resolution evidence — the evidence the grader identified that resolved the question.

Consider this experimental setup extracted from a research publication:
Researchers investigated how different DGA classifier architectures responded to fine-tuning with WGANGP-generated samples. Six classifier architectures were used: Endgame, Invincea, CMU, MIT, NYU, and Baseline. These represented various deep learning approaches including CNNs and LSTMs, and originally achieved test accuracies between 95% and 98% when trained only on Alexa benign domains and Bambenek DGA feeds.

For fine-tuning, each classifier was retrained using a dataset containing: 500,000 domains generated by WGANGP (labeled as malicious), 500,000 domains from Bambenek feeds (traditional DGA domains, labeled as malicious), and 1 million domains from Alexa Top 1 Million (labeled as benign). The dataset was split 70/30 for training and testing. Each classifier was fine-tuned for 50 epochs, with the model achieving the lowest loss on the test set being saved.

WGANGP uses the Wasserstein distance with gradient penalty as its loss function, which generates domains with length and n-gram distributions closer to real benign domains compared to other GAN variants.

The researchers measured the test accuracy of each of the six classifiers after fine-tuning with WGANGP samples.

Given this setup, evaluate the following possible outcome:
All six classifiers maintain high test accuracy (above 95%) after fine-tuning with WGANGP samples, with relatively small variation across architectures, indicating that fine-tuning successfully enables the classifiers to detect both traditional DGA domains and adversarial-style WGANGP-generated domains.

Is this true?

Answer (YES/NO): NO